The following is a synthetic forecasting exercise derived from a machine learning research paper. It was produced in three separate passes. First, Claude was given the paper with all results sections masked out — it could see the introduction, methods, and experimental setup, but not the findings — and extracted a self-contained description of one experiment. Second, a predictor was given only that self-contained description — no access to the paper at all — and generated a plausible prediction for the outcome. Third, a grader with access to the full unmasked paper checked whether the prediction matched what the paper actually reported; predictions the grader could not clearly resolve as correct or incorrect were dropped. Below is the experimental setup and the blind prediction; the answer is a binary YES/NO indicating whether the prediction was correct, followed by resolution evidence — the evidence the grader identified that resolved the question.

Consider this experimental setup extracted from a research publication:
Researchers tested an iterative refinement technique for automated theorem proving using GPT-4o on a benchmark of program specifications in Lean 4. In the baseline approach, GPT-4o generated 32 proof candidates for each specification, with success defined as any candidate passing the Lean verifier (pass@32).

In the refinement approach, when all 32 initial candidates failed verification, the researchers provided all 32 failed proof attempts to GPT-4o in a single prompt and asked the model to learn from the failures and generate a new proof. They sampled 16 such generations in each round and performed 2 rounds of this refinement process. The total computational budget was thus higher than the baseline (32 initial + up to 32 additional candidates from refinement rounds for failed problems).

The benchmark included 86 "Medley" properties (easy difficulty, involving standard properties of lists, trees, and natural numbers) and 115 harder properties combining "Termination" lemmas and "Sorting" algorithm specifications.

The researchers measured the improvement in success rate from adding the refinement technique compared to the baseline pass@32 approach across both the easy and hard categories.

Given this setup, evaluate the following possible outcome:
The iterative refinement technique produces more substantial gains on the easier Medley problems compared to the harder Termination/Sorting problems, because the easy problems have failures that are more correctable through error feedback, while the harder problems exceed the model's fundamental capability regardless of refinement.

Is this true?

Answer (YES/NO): NO